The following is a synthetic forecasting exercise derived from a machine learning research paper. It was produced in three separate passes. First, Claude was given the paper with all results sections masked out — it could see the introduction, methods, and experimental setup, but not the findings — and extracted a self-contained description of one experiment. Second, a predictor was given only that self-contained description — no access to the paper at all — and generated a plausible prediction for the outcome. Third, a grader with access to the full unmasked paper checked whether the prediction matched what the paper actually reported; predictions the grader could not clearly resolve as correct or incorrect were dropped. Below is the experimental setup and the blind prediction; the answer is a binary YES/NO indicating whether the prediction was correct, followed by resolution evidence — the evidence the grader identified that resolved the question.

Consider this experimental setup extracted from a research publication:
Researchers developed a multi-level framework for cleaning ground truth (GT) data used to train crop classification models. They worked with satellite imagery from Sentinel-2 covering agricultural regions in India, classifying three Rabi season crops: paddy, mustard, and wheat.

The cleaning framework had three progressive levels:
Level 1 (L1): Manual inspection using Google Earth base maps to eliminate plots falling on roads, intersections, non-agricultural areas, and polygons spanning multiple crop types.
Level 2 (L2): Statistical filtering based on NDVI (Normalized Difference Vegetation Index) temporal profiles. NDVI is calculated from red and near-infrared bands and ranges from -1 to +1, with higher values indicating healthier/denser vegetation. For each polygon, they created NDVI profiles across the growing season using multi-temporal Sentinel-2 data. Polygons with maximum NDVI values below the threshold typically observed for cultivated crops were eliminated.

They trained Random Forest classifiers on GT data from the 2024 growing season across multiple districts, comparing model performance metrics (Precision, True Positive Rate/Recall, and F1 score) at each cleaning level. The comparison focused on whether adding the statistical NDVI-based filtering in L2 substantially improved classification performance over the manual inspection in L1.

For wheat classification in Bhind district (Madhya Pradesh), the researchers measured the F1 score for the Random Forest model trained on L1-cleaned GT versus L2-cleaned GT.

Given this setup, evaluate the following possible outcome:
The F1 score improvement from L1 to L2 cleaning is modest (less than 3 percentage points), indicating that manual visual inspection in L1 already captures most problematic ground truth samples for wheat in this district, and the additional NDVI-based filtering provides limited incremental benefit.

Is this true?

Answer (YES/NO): YES